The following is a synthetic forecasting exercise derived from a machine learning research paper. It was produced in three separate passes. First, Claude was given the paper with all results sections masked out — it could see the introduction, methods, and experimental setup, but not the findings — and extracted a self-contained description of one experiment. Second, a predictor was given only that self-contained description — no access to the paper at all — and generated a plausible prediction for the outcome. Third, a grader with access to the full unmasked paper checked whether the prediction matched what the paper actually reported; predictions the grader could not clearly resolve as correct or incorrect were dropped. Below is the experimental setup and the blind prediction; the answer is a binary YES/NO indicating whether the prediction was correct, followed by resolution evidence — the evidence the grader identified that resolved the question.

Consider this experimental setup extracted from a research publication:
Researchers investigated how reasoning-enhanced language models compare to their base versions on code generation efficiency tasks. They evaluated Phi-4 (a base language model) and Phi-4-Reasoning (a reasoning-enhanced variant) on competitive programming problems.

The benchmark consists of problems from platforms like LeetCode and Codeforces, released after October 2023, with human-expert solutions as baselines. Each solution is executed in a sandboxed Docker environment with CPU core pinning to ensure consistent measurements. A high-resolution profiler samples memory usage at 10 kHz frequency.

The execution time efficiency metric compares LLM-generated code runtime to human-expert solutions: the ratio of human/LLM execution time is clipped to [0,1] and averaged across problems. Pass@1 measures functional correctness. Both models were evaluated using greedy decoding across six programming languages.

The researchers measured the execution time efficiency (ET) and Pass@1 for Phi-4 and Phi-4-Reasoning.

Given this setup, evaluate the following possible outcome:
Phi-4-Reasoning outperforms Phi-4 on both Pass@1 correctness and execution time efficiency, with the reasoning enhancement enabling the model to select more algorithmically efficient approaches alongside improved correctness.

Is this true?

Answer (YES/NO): YES